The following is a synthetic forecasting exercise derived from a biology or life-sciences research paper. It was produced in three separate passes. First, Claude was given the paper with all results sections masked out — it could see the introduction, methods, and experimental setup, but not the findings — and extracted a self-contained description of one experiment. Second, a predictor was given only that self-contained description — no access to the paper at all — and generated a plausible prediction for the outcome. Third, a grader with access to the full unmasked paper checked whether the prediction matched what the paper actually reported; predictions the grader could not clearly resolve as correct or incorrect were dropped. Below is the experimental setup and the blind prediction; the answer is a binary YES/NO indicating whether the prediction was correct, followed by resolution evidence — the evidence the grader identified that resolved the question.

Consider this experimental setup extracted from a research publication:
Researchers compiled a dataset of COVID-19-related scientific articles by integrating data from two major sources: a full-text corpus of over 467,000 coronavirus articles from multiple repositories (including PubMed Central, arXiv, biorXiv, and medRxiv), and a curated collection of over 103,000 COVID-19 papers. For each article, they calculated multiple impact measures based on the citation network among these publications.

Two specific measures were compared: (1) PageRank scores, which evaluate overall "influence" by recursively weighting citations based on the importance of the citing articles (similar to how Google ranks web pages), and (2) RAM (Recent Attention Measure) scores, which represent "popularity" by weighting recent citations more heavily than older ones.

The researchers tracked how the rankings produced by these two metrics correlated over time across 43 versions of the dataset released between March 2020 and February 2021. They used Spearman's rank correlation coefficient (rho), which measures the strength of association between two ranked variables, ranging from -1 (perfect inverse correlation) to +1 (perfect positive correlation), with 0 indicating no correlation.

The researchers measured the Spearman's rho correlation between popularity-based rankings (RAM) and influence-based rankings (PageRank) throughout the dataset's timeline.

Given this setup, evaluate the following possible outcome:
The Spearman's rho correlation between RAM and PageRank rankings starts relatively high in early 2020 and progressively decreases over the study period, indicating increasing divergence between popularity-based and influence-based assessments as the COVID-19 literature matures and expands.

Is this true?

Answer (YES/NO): NO